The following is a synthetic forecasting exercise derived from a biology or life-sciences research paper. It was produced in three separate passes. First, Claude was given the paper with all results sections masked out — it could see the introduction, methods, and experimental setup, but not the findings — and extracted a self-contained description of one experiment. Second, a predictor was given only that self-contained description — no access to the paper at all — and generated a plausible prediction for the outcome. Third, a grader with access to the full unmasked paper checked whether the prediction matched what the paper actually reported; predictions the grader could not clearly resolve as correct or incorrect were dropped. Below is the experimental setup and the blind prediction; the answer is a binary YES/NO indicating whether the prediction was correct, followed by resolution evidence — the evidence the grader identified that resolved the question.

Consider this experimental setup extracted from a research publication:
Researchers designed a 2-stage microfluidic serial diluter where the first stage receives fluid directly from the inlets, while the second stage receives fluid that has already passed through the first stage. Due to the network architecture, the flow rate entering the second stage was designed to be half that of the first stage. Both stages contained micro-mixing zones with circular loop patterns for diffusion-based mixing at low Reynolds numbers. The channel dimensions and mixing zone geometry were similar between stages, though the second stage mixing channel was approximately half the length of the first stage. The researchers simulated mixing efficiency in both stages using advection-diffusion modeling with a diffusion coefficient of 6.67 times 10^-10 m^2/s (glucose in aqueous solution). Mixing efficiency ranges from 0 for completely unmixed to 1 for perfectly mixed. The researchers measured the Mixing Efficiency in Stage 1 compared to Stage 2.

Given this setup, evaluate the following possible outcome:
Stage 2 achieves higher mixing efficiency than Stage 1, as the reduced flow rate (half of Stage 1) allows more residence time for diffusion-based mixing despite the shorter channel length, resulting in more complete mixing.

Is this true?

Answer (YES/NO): YES